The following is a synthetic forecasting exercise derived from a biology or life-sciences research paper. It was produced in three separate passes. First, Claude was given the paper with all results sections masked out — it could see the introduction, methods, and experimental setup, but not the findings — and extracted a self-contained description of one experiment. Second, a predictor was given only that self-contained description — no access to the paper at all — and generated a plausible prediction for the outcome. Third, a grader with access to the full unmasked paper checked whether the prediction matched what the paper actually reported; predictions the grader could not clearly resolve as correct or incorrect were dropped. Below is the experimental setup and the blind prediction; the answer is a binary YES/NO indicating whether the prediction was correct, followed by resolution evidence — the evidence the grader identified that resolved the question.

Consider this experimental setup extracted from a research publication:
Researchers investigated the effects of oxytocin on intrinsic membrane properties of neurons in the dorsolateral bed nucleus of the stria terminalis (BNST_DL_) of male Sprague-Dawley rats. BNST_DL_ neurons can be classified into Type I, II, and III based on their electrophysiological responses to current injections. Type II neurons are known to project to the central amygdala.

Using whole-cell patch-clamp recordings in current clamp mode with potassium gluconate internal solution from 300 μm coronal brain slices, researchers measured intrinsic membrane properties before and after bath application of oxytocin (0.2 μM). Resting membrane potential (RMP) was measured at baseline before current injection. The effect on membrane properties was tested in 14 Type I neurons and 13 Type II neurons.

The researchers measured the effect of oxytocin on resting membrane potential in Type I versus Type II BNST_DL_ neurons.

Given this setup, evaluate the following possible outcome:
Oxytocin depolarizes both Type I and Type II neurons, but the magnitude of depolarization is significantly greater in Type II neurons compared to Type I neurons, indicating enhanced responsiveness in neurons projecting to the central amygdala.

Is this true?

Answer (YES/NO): NO